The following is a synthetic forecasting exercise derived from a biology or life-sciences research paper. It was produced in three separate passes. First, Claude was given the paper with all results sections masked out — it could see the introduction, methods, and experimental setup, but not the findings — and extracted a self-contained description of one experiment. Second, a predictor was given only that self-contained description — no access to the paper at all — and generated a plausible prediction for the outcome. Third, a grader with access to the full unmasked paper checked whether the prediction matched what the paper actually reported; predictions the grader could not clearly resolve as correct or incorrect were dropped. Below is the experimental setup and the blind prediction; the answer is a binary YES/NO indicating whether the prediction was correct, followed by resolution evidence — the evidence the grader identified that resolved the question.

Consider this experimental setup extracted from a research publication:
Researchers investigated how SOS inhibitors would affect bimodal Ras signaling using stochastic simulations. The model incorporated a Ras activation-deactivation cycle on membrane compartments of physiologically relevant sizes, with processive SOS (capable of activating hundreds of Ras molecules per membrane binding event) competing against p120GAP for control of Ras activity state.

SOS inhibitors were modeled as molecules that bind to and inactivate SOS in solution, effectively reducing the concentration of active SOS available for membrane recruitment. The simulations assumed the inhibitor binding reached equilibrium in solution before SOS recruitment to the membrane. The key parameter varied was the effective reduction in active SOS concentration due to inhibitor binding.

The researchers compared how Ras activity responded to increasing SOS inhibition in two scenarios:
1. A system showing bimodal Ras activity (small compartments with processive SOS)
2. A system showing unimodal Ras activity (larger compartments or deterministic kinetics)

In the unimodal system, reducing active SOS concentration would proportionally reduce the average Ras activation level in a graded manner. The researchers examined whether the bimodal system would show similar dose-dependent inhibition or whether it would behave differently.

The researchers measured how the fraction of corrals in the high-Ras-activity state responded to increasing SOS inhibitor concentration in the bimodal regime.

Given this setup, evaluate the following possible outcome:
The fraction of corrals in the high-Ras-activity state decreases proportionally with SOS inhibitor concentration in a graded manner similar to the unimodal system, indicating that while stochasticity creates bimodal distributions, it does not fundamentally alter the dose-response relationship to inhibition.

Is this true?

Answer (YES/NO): NO